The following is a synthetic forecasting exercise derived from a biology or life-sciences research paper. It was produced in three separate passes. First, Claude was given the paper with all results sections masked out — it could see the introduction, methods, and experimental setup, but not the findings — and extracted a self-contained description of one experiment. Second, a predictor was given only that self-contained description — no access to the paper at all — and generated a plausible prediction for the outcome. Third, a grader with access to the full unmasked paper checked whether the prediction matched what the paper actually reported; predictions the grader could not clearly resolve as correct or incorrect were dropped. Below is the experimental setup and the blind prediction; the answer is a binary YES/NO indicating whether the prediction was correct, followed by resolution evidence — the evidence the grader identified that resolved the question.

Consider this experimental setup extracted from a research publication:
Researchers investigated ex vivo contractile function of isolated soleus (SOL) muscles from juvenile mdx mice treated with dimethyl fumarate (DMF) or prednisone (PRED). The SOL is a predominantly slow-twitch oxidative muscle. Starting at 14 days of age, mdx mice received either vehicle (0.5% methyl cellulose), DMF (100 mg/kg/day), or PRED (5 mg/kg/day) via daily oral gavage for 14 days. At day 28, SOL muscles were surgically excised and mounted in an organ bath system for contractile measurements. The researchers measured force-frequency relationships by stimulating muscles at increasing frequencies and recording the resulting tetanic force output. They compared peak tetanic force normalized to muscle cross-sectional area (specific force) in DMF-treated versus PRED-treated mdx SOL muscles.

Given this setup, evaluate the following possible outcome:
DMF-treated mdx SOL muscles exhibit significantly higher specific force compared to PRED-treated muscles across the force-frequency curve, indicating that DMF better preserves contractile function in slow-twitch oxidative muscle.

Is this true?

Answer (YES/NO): NO